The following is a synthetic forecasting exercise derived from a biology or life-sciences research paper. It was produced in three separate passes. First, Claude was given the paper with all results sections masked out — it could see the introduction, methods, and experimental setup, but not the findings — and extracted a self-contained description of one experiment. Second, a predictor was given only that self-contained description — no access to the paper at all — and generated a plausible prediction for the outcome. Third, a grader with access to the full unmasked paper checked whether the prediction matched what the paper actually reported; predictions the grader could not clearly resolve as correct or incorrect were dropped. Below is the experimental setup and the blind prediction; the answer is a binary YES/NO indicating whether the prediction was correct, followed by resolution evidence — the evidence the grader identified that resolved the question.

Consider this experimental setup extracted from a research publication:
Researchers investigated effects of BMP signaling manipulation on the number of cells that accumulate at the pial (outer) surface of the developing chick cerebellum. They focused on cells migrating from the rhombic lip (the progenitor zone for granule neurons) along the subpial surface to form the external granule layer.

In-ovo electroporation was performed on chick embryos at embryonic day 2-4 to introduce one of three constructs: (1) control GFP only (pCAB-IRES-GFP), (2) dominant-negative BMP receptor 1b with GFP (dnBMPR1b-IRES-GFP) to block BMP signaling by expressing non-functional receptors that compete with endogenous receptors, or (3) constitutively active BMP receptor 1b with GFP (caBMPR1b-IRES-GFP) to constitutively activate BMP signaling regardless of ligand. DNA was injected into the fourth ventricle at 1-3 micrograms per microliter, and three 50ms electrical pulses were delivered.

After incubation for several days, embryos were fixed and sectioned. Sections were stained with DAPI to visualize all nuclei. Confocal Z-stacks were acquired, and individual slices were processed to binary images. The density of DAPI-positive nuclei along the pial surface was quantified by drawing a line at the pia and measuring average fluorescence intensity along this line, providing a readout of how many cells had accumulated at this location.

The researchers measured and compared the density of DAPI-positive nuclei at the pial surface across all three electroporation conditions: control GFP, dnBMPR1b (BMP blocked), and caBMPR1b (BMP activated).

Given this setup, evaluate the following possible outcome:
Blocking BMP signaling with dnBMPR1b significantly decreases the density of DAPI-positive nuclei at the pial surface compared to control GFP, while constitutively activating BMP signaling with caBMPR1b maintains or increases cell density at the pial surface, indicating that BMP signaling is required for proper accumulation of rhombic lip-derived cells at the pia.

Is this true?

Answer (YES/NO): NO